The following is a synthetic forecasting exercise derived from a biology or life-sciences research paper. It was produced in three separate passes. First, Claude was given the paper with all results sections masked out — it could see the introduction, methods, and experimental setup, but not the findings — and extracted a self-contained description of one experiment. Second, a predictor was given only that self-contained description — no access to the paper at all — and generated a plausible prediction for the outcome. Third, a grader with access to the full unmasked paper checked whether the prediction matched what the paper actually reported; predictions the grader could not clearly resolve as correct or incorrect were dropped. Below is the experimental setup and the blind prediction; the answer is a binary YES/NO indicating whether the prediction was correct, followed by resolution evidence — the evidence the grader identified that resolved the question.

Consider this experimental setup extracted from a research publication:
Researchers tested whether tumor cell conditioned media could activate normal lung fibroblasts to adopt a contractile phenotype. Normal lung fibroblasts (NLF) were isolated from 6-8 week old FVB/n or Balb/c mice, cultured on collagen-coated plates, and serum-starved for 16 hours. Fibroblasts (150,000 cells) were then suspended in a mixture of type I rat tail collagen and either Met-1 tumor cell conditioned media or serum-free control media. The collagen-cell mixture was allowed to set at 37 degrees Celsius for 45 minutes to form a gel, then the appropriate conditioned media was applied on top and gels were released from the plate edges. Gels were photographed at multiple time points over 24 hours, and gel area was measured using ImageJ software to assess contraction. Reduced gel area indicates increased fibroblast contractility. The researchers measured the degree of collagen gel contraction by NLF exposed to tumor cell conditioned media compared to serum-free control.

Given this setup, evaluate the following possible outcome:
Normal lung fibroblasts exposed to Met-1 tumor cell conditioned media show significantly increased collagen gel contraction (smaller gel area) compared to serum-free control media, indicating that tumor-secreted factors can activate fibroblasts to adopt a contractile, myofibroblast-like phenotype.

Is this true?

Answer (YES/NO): YES